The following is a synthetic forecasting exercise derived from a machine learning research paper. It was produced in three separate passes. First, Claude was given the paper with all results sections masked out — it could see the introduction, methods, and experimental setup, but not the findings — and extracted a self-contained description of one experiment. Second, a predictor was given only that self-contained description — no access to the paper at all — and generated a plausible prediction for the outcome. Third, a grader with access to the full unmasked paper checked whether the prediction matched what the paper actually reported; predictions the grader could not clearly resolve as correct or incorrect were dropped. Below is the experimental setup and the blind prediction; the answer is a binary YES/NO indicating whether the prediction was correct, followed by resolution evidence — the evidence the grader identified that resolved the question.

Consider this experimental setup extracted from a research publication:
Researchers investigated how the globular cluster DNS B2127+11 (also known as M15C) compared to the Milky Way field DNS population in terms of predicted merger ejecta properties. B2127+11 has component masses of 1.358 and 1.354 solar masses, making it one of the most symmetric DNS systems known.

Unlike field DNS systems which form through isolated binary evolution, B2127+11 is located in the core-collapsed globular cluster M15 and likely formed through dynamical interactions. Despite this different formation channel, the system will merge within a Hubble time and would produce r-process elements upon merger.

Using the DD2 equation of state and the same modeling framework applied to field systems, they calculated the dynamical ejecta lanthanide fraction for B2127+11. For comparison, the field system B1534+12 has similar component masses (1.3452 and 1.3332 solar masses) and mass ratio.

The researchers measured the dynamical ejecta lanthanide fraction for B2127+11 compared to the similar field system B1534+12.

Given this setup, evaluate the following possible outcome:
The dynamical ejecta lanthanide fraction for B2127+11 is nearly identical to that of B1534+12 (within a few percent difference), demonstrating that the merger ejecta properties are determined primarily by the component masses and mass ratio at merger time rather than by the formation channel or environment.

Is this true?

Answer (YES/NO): NO